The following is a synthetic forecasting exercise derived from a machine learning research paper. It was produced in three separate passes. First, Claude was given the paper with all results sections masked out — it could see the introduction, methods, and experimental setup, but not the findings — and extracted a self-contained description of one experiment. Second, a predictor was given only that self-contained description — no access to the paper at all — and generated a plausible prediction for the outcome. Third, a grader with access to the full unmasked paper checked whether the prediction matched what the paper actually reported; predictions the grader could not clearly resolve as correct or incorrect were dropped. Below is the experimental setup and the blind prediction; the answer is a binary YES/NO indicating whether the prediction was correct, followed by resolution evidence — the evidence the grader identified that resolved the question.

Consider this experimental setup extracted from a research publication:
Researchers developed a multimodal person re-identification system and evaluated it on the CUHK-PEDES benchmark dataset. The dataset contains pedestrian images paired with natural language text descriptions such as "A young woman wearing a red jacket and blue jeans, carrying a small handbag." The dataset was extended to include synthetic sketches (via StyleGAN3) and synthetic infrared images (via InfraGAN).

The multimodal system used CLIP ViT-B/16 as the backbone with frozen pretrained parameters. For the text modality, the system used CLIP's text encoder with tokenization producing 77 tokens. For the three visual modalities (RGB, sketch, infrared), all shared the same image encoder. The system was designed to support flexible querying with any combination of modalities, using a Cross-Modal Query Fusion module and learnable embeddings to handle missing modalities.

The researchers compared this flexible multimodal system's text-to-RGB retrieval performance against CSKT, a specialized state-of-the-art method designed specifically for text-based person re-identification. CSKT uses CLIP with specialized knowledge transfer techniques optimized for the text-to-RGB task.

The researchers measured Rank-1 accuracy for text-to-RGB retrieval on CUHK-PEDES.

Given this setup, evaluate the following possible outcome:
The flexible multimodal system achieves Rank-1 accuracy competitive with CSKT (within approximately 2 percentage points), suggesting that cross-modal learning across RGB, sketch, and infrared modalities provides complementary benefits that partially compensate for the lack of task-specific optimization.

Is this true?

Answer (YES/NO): YES